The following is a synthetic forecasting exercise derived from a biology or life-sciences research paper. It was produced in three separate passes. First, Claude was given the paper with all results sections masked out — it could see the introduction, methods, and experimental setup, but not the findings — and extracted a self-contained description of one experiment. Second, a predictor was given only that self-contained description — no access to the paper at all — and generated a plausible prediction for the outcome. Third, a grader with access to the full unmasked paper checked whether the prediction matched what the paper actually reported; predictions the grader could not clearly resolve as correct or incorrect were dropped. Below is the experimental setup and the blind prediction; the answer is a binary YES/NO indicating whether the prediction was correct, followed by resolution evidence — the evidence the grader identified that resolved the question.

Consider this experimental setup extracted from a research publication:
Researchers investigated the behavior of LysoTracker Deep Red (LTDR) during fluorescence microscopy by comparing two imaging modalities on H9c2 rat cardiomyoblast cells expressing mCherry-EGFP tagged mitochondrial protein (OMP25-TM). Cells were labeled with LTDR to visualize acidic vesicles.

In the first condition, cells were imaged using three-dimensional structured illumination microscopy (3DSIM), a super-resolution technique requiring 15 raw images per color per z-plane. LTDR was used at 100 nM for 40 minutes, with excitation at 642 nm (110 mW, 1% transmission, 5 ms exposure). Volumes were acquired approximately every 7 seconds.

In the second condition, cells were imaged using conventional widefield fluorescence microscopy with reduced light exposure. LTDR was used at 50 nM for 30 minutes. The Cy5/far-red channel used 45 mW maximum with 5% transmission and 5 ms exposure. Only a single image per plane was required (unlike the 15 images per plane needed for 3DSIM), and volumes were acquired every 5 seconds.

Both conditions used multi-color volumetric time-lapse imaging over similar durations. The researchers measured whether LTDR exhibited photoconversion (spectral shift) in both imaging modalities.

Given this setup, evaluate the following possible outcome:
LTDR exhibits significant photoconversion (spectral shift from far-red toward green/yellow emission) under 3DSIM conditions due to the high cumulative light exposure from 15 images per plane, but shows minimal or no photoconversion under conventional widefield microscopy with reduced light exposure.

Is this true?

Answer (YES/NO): NO